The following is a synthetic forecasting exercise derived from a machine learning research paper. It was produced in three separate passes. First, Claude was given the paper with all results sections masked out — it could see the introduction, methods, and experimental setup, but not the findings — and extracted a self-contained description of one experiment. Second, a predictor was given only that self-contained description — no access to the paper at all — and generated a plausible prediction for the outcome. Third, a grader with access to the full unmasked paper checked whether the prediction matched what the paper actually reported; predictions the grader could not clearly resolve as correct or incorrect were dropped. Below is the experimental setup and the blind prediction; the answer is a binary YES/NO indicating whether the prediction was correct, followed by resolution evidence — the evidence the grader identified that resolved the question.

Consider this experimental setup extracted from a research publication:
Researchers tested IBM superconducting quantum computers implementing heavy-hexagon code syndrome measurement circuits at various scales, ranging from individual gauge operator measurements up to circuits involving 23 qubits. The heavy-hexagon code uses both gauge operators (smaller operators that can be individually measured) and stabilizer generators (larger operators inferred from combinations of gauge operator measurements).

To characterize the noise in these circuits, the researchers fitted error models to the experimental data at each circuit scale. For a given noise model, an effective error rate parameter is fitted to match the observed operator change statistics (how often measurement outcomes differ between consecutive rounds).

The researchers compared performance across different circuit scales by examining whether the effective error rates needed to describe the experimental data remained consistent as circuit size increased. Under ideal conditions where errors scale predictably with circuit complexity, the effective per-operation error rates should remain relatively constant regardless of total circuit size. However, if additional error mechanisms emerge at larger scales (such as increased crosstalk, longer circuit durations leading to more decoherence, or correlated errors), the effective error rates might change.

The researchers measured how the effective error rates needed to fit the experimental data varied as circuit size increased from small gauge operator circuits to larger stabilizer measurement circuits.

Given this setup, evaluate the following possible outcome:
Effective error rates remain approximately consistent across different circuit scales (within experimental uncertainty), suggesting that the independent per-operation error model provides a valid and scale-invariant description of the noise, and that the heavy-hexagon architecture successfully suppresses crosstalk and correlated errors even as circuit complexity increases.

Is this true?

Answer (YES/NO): NO